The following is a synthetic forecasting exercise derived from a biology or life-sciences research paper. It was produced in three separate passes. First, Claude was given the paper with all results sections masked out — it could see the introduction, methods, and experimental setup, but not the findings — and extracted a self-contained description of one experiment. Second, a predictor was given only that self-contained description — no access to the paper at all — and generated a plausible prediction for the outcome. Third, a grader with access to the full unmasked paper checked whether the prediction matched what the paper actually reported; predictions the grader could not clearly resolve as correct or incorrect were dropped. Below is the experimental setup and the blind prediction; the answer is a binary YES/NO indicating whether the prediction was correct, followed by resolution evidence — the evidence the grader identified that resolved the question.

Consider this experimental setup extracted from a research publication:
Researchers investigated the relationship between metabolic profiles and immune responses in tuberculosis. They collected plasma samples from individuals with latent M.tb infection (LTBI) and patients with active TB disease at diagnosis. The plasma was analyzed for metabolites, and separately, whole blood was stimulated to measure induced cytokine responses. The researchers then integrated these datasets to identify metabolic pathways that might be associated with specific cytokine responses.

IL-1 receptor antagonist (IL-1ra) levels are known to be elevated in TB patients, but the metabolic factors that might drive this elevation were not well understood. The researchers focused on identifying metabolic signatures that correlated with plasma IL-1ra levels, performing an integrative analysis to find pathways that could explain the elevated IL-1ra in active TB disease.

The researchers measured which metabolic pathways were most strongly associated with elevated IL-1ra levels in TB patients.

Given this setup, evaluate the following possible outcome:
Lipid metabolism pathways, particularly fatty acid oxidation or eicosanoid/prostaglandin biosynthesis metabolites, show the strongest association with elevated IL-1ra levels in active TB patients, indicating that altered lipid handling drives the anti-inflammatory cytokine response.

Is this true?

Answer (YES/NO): NO